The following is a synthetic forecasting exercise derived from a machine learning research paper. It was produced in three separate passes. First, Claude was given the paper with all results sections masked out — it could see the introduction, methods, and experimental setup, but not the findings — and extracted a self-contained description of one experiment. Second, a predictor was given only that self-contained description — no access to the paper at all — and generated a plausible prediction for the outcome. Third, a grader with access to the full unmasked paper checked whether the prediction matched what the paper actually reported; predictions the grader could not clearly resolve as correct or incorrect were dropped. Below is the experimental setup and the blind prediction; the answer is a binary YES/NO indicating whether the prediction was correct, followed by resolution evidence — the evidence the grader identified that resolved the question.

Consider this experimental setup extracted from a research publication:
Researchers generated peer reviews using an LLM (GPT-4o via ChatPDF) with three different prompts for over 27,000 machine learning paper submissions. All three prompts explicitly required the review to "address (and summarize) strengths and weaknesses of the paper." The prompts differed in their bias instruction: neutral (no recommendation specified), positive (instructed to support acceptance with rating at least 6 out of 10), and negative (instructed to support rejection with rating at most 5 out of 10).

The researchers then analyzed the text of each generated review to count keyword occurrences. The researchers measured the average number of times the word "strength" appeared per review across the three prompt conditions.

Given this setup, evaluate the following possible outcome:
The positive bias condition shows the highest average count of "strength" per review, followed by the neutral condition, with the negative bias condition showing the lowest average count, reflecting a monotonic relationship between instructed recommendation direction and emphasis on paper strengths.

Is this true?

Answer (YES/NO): NO